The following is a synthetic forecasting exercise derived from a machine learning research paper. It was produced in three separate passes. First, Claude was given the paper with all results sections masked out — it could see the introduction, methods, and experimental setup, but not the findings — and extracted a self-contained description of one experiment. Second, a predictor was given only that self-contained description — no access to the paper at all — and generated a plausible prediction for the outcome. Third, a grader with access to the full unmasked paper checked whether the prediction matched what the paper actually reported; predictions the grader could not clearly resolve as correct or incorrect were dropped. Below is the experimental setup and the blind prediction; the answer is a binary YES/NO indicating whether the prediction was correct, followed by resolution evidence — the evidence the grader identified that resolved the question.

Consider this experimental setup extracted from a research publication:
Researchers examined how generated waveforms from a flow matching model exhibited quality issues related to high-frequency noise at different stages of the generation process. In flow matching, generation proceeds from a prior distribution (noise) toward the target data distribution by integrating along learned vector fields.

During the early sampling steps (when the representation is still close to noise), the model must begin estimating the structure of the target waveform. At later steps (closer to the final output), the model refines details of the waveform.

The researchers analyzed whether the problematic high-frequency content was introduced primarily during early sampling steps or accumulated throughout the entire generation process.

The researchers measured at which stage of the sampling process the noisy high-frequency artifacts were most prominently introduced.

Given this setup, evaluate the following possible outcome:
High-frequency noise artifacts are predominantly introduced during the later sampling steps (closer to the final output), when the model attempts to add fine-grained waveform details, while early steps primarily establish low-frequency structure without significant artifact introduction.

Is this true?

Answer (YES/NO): NO